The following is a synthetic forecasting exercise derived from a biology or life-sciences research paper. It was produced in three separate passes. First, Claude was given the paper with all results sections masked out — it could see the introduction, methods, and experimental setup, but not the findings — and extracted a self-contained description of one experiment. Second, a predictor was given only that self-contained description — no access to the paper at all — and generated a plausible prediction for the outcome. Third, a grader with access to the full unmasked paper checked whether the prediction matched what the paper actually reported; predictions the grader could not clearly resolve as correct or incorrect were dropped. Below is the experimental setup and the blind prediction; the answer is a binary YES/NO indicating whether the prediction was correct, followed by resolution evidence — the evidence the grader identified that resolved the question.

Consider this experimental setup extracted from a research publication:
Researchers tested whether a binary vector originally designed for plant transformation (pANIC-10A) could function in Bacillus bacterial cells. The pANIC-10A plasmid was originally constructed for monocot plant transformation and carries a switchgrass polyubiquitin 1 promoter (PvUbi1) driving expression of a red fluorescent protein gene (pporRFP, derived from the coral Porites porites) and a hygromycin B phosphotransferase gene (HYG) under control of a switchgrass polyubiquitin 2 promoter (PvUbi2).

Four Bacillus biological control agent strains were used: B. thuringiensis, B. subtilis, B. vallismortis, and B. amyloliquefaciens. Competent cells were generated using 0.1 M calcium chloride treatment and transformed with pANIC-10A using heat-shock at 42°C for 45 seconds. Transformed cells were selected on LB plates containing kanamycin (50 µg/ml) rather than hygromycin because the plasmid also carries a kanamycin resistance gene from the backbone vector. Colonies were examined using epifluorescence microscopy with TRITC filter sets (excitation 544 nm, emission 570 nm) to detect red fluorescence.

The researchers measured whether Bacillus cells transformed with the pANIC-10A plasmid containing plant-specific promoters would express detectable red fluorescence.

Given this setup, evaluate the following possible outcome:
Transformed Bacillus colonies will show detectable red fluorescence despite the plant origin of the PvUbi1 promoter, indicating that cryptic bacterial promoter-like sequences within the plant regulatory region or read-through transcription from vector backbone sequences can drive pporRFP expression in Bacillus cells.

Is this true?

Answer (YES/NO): YES